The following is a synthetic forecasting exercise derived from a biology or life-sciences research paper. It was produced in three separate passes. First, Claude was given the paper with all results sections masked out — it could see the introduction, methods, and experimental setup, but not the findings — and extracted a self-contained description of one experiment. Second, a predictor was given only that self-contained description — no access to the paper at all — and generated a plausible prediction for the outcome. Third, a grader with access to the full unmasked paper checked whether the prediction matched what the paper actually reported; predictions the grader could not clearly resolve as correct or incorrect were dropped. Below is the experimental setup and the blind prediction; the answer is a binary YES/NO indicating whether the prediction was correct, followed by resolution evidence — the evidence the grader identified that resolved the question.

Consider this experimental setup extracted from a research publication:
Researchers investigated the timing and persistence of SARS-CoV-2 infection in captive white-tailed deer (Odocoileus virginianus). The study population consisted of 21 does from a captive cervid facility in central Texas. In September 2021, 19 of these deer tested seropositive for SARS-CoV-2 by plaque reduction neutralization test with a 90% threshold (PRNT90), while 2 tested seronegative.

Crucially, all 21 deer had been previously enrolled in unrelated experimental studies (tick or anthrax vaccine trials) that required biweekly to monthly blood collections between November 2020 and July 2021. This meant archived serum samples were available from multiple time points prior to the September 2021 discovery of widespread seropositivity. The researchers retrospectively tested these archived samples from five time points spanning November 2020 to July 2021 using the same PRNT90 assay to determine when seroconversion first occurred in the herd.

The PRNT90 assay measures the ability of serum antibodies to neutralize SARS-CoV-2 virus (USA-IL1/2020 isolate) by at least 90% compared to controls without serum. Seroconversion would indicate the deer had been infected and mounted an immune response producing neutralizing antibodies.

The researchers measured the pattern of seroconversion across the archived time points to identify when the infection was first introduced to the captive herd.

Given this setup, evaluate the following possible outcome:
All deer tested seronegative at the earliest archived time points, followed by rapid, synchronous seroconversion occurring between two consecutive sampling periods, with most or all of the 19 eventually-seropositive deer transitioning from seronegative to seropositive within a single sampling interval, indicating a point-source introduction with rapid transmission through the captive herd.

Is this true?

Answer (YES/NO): YES